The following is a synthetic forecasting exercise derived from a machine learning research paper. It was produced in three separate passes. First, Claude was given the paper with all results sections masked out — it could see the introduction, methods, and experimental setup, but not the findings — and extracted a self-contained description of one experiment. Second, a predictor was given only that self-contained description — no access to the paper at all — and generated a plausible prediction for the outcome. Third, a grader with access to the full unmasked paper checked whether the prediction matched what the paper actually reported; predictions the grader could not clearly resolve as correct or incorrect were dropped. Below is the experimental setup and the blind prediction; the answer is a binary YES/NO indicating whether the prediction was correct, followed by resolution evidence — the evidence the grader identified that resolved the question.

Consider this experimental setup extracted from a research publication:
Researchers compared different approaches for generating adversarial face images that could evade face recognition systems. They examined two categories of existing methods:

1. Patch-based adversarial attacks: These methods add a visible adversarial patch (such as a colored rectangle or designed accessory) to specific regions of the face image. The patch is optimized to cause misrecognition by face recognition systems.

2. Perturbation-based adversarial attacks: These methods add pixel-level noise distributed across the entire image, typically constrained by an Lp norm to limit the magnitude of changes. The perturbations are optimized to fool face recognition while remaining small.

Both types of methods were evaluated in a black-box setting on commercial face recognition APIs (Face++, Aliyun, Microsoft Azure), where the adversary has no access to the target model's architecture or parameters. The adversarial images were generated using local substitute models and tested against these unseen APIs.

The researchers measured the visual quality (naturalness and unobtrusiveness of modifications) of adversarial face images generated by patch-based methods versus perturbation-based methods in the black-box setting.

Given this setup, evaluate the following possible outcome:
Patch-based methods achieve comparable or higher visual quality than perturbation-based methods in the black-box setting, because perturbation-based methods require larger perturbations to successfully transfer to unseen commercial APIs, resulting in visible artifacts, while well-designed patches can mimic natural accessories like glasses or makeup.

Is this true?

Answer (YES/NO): NO